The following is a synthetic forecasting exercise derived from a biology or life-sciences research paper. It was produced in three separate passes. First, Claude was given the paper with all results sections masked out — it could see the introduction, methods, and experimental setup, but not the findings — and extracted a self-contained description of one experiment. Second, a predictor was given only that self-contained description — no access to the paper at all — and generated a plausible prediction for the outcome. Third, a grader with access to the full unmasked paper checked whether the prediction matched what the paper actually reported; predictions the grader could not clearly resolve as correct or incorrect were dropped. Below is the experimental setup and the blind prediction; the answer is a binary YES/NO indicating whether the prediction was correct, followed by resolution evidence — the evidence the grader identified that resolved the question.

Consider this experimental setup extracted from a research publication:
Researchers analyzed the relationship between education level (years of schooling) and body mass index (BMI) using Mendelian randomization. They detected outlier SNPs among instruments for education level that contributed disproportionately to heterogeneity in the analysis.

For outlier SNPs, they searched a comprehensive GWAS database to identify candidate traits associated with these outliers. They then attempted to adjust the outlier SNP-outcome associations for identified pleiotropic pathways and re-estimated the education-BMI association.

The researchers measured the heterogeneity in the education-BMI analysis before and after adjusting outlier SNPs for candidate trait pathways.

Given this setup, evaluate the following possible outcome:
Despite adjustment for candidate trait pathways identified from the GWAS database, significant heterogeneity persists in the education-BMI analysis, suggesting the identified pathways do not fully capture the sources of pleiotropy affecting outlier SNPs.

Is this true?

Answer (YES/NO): YES